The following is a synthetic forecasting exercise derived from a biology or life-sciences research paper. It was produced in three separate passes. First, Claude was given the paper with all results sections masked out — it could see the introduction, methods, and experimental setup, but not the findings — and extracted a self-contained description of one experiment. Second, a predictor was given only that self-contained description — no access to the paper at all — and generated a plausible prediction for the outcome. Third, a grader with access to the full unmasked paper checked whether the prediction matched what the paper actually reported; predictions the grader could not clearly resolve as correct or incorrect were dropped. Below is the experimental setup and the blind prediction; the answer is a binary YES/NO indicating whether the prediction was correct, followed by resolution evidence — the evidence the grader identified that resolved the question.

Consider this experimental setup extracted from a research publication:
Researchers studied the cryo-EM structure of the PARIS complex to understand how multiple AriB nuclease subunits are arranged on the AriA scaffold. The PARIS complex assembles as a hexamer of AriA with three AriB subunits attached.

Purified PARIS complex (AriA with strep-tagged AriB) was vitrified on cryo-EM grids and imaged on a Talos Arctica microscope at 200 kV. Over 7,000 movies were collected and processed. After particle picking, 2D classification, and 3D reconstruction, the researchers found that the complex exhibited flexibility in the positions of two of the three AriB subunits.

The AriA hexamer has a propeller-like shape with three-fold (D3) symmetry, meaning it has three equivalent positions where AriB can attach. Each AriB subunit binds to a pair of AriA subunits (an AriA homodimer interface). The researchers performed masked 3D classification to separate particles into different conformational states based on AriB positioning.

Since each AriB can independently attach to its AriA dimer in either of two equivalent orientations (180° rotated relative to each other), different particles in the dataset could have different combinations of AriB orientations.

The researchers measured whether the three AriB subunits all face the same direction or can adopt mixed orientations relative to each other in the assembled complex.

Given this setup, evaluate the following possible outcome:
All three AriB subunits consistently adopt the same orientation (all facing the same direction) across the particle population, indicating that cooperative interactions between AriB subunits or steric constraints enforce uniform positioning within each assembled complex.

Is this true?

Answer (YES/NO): NO